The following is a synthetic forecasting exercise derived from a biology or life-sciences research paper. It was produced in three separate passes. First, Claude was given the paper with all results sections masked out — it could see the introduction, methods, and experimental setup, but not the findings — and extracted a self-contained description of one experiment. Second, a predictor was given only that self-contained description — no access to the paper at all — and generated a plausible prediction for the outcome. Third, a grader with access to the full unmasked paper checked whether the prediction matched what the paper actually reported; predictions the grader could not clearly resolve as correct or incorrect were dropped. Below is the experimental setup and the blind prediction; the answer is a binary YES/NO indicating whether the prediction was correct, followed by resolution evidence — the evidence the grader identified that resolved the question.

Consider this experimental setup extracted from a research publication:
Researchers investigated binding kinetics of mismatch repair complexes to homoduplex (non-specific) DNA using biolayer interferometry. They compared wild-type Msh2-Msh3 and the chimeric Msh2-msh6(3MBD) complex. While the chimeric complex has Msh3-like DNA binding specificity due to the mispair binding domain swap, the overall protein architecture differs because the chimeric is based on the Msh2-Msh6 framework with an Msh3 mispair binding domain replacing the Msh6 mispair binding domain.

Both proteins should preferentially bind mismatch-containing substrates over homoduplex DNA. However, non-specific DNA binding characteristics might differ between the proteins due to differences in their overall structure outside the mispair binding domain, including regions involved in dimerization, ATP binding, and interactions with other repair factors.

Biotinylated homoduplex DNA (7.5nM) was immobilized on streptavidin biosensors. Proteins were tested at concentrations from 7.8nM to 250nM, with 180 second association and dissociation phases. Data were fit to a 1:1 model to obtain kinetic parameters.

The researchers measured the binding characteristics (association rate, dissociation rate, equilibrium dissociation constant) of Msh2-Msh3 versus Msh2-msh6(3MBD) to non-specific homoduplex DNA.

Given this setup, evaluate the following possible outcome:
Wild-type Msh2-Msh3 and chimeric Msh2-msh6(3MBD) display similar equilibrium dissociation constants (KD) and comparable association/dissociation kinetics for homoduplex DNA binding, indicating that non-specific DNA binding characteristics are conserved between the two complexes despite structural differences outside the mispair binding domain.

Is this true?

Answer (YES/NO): NO